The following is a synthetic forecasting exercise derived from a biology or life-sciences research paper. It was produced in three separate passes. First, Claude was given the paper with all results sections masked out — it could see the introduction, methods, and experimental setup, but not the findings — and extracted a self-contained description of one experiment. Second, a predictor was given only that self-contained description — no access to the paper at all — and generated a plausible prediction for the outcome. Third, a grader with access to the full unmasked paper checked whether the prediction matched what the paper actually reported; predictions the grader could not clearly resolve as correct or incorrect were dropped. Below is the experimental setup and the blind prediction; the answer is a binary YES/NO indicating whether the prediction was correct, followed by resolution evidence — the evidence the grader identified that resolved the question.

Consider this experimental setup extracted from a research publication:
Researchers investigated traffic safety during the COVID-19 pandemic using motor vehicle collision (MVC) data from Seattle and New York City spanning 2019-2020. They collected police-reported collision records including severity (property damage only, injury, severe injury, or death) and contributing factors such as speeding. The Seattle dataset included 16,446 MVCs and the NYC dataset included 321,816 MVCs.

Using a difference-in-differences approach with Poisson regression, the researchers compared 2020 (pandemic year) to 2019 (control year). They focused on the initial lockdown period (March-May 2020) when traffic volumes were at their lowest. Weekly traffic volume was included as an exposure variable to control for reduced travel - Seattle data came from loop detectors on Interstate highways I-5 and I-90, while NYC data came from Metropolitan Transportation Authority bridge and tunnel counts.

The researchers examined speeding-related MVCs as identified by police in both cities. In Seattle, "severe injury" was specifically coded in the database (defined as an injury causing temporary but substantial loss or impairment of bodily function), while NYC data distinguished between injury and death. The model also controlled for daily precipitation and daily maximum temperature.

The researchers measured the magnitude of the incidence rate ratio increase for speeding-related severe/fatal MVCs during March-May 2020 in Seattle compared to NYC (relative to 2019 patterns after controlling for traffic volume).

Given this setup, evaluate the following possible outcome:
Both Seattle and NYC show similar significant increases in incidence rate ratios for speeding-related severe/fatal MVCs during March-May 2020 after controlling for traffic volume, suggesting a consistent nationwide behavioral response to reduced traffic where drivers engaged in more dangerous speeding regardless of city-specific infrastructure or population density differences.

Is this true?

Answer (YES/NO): NO